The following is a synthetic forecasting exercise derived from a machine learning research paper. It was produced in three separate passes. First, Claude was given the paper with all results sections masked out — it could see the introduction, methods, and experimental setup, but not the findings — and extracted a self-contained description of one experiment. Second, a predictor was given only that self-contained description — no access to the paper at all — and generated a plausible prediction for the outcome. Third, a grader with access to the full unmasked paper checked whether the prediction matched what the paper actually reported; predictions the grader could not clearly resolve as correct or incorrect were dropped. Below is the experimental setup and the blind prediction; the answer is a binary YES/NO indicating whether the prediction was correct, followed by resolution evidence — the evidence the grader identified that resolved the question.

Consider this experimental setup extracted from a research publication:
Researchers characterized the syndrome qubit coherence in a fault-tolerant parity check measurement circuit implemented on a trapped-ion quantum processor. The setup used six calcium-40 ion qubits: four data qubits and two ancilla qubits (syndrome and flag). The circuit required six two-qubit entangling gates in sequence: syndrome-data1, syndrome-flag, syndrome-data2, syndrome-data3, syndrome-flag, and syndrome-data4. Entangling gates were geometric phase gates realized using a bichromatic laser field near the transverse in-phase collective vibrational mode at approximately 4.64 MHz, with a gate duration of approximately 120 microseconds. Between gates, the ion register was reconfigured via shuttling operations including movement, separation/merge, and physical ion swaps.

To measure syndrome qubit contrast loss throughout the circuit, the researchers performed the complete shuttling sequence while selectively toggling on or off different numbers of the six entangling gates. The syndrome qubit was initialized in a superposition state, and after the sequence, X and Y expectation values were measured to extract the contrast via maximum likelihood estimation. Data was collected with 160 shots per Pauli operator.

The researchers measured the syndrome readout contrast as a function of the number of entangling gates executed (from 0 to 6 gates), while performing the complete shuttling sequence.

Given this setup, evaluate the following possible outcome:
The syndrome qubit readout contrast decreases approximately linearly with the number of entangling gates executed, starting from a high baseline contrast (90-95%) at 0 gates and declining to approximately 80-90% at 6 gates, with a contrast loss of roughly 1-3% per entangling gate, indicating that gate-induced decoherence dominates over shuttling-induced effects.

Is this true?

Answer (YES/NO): NO